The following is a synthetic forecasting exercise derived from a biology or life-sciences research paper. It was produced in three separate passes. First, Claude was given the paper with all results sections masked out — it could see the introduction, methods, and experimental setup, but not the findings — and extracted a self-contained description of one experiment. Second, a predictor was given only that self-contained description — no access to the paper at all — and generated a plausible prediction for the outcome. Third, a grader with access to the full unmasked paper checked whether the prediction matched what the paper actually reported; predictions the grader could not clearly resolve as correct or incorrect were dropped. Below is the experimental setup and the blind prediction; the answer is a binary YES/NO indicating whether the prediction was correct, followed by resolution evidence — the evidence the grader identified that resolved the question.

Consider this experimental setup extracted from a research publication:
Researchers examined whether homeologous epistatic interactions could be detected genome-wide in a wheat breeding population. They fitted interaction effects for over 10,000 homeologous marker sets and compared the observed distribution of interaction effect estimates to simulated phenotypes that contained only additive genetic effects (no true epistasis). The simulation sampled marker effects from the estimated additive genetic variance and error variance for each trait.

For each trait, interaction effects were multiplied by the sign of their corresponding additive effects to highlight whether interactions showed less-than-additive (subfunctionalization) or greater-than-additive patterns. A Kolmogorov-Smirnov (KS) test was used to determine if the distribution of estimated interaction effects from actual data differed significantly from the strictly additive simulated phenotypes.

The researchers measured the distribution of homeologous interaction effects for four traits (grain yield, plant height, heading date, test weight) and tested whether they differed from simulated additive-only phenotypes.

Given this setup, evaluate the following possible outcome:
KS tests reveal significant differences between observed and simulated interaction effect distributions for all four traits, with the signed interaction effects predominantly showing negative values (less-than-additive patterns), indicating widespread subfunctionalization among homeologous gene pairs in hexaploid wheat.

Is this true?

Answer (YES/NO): NO